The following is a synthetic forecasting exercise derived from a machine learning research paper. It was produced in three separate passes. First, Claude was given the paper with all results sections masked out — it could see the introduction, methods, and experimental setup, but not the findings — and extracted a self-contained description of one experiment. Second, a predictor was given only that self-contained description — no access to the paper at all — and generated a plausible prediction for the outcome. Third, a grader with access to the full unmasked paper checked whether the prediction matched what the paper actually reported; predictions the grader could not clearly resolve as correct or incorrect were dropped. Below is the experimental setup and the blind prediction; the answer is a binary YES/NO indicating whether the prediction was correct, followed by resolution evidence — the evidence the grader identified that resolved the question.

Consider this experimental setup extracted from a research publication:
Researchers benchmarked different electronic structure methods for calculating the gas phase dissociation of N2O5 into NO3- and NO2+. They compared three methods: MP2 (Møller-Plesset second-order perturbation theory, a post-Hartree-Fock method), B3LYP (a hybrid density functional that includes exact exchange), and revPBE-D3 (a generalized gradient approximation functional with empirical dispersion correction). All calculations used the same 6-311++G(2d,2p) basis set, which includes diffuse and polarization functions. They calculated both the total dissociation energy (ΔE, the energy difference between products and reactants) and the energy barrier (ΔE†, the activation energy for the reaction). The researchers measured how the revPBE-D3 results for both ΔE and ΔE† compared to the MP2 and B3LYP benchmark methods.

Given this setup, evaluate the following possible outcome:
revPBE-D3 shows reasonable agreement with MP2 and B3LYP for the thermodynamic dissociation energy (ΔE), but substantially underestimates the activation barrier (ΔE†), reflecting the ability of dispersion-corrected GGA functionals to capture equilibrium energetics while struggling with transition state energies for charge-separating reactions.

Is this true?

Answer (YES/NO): NO